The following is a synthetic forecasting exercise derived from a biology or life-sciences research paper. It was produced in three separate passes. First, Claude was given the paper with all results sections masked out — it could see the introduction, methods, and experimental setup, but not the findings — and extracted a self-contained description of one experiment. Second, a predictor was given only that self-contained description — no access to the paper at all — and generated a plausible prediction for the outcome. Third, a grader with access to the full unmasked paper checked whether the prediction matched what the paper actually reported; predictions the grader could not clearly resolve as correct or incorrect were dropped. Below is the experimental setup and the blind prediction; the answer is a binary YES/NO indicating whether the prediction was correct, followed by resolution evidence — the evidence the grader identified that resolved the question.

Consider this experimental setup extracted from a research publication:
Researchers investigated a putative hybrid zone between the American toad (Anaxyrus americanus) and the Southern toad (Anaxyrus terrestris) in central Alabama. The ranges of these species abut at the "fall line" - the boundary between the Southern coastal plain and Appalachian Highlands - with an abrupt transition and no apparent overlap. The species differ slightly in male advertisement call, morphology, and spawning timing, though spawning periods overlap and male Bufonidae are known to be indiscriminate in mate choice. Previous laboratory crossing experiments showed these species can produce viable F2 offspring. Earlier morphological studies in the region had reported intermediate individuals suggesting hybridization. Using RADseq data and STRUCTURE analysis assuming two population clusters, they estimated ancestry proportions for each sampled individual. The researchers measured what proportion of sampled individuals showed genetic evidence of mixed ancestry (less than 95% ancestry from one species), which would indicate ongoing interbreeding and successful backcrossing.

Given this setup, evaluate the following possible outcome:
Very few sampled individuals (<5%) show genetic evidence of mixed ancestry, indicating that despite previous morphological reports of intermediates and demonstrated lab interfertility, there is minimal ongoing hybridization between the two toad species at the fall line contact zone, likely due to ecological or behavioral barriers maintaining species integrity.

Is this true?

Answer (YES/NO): NO